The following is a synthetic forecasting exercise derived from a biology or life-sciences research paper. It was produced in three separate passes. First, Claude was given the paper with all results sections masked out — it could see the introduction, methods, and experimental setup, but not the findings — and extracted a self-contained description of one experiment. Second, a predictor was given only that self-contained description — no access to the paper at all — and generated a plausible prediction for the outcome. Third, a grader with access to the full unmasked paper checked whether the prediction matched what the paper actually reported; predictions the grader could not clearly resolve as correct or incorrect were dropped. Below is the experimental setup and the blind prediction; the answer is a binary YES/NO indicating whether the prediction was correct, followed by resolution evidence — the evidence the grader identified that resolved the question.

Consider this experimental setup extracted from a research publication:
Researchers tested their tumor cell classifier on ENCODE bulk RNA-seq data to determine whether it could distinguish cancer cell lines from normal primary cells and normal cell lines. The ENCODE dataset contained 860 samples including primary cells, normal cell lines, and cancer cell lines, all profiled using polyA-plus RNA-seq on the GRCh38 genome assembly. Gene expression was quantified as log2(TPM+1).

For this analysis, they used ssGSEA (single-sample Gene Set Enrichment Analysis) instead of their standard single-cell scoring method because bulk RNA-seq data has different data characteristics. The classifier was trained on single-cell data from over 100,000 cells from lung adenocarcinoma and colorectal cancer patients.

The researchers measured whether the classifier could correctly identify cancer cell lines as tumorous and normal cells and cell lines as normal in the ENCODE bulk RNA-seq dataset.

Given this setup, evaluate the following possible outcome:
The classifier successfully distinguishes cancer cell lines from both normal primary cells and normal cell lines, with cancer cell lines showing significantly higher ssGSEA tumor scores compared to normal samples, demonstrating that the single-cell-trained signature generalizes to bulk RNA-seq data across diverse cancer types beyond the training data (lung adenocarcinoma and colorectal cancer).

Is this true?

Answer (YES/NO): YES